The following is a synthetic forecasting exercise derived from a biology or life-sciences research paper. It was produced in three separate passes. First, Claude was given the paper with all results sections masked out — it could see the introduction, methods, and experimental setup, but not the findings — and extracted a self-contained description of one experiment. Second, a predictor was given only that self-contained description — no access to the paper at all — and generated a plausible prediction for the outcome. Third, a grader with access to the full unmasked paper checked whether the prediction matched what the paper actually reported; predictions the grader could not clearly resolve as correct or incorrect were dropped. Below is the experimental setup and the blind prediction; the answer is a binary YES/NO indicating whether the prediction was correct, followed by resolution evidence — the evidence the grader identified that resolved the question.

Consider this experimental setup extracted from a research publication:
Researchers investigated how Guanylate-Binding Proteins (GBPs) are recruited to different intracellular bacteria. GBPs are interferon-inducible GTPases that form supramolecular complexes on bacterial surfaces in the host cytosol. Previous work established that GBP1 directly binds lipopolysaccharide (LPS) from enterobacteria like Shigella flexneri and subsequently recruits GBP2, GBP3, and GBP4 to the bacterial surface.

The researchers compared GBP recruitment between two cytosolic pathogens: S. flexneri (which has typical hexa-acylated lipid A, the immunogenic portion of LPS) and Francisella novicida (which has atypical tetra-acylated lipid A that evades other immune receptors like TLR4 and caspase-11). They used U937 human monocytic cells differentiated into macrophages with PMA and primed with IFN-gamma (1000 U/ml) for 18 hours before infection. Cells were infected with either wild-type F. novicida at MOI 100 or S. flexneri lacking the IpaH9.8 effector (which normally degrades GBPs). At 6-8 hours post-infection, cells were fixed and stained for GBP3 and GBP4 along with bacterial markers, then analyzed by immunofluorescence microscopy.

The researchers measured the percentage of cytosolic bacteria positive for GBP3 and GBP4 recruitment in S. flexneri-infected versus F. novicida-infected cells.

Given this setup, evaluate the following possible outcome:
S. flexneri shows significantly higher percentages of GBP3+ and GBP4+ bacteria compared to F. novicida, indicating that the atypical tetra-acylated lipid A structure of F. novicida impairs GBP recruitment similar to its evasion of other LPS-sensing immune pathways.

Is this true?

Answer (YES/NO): YES